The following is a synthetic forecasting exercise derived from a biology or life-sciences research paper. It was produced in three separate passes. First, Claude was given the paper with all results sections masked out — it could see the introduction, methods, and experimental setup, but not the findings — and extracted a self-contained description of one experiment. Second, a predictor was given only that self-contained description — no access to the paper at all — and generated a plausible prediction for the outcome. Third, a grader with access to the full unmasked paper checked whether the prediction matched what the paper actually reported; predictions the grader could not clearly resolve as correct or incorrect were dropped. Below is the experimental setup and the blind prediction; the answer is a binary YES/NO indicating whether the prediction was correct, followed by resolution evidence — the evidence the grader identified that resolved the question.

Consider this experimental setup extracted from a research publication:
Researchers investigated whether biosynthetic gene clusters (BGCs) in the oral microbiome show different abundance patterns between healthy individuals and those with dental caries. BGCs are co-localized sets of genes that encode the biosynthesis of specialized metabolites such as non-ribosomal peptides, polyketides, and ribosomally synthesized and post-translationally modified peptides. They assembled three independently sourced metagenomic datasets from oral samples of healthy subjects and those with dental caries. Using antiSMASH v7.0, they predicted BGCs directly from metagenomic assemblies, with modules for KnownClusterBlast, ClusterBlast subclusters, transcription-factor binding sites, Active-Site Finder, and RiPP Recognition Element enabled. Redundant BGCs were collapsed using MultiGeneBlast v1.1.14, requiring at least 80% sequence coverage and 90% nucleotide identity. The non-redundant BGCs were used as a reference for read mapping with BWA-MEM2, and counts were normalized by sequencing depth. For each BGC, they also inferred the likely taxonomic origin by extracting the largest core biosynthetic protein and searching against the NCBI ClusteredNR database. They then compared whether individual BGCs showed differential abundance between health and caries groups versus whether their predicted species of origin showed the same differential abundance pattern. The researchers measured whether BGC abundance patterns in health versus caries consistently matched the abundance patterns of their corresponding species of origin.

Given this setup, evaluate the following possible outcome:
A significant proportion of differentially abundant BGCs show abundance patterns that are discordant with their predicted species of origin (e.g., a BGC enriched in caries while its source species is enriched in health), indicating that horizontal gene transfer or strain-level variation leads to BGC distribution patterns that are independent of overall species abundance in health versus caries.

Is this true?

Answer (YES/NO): NO